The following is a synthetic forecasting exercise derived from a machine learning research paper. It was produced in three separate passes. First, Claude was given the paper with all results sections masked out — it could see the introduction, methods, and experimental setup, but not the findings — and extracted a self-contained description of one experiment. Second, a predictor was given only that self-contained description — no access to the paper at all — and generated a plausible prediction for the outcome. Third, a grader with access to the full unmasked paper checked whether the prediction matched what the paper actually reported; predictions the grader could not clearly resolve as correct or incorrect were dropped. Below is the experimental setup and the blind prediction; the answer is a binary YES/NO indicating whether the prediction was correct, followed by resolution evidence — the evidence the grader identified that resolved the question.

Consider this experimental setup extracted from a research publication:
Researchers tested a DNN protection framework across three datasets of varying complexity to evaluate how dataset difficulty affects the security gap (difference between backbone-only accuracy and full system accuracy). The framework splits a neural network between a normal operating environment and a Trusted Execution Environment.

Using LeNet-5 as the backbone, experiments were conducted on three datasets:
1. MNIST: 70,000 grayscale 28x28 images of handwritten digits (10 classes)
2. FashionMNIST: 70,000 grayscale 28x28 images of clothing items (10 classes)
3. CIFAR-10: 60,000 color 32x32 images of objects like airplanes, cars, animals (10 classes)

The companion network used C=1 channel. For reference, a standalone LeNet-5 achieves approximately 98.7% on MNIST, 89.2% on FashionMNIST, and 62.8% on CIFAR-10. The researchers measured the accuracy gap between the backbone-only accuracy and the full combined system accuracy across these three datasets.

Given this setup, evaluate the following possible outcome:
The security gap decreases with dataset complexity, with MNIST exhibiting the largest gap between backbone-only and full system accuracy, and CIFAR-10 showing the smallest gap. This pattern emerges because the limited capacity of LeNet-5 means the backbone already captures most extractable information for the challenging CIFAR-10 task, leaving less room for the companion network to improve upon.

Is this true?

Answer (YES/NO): YES